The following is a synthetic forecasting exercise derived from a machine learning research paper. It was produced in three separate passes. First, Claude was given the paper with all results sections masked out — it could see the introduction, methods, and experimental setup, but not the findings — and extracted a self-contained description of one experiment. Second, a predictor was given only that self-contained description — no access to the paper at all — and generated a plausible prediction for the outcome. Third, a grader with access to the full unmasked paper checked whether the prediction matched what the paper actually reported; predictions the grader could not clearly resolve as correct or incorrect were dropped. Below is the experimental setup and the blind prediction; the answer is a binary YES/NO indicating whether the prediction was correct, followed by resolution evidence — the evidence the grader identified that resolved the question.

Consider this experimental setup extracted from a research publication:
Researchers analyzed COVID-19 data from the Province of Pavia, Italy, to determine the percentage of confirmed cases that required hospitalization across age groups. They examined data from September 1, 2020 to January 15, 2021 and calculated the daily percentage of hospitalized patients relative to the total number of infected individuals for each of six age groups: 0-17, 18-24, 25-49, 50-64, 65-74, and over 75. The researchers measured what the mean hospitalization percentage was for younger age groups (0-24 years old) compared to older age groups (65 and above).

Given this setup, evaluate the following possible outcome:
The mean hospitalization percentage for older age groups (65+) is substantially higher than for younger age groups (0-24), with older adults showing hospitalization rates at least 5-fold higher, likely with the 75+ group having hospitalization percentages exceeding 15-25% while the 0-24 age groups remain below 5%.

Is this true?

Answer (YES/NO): NO